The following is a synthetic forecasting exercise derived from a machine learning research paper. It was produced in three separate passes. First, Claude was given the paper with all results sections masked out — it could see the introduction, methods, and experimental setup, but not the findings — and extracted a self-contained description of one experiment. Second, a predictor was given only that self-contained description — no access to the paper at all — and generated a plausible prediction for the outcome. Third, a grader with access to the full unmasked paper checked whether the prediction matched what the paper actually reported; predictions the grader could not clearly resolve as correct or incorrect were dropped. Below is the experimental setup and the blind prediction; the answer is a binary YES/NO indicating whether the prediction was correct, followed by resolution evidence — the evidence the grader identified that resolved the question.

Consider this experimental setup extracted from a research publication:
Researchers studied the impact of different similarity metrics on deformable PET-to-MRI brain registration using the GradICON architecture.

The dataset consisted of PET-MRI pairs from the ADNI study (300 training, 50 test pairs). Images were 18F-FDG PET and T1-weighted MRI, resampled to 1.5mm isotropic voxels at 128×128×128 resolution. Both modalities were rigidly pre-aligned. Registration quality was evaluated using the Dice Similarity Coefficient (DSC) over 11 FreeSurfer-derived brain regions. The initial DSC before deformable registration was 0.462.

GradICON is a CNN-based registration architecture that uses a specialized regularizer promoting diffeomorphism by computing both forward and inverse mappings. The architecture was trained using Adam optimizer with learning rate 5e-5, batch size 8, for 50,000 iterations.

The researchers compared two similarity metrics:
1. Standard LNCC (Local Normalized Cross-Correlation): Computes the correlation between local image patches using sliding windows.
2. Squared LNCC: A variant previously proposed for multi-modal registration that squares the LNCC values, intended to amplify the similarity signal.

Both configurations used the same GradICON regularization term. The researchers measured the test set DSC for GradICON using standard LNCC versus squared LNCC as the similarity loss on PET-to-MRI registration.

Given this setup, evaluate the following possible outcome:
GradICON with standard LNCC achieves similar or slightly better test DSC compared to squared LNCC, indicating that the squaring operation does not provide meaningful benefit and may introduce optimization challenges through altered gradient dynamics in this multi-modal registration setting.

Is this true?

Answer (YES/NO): NO